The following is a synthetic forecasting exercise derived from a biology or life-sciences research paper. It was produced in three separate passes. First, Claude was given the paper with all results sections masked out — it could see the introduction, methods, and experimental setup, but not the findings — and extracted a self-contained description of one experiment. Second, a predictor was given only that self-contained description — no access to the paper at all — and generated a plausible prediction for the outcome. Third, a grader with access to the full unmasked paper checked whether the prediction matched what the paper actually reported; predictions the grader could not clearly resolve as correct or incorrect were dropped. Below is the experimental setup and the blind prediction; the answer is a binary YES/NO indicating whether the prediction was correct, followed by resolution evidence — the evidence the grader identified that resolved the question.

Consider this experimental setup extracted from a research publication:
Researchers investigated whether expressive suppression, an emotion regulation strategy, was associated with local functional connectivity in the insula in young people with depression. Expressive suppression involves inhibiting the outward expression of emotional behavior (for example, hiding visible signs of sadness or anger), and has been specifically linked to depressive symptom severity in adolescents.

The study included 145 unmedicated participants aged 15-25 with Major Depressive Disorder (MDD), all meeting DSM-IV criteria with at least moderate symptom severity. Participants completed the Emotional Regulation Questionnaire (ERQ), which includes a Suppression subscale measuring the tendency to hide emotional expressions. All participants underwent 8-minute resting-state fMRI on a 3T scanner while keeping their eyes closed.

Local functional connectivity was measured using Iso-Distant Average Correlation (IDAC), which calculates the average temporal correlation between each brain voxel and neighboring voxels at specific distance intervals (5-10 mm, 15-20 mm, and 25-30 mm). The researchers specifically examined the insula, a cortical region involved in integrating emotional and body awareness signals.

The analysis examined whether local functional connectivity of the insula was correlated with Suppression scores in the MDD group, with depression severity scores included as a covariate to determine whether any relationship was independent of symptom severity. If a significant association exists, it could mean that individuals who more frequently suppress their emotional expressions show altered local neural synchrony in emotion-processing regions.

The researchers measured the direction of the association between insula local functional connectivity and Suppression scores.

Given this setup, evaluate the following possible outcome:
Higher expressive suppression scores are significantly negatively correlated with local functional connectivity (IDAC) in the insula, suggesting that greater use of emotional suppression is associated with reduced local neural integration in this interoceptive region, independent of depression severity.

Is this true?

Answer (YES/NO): NO